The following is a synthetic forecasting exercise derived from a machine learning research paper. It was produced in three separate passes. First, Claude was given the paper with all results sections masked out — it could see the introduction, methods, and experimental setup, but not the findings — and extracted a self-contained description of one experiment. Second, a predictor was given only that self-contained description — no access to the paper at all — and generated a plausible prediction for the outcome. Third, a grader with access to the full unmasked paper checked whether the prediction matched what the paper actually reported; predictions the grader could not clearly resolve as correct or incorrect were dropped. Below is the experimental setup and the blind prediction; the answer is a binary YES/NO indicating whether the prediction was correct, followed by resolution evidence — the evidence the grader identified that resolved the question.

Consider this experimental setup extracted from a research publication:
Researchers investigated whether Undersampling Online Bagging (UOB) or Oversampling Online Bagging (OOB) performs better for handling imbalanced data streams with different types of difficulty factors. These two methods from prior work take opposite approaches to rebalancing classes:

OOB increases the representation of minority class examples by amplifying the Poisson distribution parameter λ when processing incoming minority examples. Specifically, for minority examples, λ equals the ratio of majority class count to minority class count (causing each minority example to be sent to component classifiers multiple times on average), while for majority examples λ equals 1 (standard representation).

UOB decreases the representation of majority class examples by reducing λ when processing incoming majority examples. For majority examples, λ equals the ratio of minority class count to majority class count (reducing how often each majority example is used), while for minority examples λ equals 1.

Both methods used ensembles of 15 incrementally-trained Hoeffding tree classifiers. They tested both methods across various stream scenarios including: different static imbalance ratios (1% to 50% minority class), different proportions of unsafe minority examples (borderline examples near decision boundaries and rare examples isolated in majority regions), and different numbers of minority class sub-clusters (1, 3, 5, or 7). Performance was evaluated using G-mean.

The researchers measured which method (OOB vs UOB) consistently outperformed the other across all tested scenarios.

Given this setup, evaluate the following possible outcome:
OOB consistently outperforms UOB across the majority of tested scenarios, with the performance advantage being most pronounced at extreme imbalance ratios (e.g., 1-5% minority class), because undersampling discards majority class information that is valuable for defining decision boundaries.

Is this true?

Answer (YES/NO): NO